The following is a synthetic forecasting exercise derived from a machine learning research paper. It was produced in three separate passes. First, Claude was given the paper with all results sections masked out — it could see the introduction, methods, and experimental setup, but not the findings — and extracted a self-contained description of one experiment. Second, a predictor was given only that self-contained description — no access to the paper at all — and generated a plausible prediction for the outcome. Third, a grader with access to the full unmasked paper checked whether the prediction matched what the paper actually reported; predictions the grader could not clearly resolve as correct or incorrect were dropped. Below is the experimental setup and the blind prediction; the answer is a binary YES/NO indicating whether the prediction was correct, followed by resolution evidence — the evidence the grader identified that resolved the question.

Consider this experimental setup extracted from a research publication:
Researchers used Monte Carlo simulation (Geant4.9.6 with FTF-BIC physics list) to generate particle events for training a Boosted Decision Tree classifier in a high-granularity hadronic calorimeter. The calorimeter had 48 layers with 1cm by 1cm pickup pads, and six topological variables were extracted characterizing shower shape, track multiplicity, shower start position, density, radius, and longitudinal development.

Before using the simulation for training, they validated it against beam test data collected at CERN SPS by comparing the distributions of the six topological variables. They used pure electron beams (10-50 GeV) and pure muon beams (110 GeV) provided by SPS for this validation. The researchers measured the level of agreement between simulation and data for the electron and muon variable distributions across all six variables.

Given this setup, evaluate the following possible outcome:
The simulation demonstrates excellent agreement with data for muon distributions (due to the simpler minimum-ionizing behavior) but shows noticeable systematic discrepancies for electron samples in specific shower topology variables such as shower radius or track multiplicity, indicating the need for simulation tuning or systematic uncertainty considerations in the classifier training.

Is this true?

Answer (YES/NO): NO